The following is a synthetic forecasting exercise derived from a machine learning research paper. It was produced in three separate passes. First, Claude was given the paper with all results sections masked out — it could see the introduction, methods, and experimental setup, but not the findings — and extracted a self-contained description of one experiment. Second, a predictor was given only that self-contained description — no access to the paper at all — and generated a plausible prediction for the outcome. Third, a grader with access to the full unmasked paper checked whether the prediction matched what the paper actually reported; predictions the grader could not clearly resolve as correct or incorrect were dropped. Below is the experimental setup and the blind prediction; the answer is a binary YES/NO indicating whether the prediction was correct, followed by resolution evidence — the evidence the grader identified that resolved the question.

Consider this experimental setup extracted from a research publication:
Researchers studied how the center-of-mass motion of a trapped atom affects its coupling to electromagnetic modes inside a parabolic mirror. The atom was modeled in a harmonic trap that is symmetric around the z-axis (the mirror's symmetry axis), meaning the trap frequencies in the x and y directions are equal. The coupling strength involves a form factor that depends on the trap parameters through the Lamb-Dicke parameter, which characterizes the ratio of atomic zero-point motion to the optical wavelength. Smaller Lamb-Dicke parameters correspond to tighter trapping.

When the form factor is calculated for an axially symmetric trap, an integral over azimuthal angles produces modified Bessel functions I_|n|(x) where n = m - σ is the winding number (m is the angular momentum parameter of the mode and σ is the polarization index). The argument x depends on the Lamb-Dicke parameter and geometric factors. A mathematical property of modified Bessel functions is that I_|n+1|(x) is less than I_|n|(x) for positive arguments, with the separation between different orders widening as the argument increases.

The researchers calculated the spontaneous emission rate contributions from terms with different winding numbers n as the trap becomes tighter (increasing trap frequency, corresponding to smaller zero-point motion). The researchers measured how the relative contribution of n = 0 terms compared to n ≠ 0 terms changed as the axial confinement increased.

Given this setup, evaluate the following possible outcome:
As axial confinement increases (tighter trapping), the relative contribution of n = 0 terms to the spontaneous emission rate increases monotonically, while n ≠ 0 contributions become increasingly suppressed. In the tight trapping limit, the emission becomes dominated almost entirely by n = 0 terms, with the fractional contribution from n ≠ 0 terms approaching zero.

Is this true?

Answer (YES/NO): YES